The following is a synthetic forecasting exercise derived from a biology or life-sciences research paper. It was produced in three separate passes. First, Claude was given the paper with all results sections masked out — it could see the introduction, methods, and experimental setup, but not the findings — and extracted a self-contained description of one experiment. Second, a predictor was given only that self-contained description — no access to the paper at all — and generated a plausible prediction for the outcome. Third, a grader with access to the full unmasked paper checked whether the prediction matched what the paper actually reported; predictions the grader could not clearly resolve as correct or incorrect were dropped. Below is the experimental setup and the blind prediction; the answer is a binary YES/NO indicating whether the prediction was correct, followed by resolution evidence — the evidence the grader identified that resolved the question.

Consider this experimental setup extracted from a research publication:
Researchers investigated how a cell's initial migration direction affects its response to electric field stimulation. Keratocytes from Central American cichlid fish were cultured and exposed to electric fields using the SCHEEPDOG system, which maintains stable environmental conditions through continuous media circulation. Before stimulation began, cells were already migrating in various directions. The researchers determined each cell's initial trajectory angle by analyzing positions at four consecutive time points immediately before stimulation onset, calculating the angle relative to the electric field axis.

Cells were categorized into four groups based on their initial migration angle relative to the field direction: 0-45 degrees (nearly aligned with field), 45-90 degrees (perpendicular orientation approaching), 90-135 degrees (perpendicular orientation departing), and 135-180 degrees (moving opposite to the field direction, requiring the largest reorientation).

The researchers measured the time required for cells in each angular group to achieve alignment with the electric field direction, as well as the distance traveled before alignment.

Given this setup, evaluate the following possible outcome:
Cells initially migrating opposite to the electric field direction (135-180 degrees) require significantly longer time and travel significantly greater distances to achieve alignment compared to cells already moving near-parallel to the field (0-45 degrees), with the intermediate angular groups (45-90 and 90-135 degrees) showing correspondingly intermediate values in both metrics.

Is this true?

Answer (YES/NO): NO